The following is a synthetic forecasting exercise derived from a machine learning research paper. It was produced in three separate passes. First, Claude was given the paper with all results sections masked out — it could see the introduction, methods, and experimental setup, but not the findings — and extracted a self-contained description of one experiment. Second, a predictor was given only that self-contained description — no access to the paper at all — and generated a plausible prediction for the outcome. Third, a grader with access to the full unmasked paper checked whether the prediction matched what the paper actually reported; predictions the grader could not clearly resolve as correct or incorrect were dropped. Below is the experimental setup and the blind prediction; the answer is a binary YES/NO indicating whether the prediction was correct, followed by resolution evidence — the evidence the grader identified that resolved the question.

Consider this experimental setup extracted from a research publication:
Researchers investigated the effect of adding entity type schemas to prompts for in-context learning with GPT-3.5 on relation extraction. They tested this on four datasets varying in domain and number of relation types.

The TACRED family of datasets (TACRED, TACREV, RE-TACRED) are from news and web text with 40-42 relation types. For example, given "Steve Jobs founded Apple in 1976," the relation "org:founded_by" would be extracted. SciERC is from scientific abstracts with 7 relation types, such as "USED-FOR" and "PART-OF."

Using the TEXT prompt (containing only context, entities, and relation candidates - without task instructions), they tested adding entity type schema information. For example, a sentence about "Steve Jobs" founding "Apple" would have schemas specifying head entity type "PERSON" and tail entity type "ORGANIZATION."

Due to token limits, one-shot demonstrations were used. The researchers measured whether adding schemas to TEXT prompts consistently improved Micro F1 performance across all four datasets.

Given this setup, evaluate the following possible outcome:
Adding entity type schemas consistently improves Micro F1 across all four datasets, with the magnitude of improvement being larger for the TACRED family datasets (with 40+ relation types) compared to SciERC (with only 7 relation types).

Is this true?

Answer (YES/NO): NO